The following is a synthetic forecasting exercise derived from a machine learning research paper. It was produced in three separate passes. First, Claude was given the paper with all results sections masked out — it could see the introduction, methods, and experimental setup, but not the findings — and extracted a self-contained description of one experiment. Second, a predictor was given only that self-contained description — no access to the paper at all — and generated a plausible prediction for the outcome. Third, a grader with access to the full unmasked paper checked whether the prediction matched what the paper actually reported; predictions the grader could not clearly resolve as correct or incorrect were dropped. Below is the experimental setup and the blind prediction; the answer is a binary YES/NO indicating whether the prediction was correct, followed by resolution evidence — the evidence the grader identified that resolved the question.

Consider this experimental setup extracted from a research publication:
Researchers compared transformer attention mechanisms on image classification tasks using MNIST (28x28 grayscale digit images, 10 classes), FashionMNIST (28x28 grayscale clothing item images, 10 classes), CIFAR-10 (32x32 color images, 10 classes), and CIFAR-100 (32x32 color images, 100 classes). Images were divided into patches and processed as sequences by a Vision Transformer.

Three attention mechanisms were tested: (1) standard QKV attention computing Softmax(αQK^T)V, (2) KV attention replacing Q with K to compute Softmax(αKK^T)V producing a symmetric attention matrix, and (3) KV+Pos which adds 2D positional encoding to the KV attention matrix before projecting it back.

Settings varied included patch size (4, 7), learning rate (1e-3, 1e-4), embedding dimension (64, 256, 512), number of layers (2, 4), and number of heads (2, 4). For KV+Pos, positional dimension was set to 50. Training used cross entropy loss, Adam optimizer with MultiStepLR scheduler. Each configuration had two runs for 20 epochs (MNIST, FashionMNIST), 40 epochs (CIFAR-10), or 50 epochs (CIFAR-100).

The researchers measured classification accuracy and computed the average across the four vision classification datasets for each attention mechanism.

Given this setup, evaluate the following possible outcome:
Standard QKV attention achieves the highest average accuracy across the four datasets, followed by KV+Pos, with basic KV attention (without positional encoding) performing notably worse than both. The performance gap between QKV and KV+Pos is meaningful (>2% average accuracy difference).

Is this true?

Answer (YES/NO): NO